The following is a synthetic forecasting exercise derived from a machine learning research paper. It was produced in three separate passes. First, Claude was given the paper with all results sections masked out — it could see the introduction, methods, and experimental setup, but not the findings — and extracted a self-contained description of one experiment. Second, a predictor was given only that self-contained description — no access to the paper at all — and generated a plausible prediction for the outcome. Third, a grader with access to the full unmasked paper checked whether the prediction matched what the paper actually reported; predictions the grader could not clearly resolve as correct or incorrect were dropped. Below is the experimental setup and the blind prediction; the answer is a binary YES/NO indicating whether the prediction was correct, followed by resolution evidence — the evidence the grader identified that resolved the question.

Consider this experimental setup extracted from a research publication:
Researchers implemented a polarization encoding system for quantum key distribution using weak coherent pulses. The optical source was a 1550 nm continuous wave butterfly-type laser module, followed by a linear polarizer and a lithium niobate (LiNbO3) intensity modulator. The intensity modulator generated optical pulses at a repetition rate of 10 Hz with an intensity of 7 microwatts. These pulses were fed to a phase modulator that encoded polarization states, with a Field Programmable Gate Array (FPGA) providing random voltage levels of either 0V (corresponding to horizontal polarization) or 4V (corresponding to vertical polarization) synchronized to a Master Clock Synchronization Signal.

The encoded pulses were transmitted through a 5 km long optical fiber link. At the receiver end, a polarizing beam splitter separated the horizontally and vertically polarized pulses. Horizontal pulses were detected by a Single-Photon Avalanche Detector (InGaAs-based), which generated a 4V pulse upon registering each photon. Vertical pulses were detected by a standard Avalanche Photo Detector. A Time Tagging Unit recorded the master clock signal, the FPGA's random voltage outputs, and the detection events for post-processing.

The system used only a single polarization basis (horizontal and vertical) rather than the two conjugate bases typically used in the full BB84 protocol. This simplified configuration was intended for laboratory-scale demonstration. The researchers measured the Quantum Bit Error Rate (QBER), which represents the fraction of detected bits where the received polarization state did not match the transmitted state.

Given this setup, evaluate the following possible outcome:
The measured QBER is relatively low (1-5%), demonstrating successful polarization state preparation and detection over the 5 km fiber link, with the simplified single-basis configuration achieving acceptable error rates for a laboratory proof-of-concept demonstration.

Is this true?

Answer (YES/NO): NO